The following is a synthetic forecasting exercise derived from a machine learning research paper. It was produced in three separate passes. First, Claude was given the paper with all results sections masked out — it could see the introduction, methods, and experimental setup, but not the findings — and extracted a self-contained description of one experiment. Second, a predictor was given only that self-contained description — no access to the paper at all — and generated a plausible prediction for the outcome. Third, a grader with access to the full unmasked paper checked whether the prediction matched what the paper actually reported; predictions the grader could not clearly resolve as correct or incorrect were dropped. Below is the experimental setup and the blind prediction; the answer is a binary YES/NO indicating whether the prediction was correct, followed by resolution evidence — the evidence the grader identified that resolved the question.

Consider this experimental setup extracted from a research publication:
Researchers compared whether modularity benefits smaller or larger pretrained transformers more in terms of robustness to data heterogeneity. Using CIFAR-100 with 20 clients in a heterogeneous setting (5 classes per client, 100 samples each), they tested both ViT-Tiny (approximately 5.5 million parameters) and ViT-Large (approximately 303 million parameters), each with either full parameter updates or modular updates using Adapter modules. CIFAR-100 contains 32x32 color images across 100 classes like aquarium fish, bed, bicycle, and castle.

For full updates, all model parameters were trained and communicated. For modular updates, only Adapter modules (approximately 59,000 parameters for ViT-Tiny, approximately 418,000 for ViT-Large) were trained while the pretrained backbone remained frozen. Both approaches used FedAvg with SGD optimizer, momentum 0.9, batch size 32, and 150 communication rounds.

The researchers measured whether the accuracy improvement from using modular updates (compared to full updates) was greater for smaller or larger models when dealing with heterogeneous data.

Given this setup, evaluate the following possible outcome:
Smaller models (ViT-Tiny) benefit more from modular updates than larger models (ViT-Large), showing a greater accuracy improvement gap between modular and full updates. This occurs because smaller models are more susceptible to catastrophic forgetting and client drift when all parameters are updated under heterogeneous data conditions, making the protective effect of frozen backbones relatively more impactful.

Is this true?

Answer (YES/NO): YES